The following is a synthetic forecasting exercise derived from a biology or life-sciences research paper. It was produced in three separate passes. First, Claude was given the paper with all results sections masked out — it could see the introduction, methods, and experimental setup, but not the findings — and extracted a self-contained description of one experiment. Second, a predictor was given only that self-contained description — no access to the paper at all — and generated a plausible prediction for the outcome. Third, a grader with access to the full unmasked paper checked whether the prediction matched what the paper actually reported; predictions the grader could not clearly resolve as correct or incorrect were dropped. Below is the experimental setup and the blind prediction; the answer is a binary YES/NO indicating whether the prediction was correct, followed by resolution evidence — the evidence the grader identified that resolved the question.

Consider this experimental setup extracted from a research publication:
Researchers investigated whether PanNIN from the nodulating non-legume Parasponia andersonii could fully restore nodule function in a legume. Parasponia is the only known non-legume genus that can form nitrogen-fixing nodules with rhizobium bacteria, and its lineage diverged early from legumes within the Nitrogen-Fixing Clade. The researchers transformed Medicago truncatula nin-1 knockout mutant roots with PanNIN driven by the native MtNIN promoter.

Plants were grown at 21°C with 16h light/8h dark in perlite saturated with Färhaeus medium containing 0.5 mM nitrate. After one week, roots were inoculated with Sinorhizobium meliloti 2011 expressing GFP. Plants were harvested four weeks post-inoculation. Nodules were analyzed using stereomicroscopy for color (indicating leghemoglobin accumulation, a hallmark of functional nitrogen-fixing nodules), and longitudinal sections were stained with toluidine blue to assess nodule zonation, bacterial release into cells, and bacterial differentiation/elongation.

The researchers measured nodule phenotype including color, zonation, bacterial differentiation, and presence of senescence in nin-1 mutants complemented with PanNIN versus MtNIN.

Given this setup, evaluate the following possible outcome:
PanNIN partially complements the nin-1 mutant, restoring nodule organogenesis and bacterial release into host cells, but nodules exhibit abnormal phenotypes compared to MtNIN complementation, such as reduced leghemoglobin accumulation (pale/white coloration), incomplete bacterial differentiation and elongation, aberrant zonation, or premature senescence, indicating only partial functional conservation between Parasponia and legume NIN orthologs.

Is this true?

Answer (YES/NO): YES